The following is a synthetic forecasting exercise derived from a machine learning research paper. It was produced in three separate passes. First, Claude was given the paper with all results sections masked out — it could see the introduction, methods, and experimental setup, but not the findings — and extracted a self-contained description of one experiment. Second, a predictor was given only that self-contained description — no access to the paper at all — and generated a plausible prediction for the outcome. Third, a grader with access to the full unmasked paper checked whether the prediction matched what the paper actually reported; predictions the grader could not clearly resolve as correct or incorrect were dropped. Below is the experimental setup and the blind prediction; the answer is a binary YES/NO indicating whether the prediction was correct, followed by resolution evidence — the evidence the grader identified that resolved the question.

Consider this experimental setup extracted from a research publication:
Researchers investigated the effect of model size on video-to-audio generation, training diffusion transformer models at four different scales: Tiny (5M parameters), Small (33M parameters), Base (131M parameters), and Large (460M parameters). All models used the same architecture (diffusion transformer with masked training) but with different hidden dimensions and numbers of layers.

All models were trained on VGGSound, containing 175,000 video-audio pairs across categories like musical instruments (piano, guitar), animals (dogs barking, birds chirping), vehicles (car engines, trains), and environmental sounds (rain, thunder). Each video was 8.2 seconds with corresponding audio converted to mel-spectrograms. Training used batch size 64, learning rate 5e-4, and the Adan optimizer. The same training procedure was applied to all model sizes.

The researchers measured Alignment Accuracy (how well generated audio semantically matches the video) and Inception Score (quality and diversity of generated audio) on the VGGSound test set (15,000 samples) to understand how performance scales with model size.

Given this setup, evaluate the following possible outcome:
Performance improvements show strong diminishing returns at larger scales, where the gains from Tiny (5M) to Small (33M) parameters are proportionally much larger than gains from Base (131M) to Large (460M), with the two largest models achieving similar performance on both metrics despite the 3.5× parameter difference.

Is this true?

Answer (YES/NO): NO